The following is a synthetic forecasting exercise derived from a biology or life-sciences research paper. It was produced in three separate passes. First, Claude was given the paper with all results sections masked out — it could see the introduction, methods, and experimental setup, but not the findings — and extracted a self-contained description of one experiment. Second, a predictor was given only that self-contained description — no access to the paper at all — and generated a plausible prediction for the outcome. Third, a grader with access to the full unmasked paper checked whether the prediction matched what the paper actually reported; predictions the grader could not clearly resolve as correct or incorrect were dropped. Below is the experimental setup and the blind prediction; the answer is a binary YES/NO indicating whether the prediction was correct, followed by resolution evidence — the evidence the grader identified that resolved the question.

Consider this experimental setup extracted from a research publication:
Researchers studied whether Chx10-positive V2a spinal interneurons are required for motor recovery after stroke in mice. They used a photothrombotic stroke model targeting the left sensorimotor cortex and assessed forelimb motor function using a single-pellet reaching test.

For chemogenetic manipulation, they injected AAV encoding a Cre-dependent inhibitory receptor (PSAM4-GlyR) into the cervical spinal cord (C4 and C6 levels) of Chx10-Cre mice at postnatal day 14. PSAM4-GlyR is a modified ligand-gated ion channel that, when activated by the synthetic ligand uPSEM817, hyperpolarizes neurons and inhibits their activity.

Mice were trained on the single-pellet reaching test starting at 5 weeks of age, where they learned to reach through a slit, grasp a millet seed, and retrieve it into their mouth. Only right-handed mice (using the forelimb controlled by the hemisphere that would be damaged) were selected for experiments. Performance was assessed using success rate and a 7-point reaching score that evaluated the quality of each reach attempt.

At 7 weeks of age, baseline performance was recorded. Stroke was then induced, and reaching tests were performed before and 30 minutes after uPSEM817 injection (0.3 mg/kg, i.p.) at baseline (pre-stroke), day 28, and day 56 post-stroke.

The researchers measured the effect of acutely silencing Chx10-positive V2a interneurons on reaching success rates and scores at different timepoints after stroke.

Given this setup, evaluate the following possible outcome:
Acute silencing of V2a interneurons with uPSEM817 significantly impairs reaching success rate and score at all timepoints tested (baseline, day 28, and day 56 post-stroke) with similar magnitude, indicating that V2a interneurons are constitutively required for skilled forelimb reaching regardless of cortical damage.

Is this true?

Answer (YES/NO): NO